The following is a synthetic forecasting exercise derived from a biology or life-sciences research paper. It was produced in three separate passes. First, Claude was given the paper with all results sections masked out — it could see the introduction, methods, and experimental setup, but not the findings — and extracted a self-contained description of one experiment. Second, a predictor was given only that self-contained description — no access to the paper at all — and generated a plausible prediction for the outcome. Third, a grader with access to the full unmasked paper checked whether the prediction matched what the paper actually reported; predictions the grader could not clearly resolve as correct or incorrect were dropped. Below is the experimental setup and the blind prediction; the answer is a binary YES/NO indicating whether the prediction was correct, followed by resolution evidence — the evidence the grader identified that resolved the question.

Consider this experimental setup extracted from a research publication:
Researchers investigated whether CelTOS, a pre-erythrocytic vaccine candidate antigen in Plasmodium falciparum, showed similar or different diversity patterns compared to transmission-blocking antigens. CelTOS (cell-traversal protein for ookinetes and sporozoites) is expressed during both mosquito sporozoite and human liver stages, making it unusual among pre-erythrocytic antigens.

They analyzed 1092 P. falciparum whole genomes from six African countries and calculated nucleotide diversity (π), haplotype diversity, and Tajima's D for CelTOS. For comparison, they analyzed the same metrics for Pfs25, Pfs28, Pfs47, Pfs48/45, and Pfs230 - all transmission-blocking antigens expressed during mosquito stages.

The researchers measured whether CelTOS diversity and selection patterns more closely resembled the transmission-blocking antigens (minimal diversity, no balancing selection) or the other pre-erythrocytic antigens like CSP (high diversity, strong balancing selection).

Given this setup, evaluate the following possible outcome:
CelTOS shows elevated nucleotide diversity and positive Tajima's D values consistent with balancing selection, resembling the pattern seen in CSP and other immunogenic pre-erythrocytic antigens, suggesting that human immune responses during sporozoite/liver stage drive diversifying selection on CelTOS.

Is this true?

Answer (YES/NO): YES